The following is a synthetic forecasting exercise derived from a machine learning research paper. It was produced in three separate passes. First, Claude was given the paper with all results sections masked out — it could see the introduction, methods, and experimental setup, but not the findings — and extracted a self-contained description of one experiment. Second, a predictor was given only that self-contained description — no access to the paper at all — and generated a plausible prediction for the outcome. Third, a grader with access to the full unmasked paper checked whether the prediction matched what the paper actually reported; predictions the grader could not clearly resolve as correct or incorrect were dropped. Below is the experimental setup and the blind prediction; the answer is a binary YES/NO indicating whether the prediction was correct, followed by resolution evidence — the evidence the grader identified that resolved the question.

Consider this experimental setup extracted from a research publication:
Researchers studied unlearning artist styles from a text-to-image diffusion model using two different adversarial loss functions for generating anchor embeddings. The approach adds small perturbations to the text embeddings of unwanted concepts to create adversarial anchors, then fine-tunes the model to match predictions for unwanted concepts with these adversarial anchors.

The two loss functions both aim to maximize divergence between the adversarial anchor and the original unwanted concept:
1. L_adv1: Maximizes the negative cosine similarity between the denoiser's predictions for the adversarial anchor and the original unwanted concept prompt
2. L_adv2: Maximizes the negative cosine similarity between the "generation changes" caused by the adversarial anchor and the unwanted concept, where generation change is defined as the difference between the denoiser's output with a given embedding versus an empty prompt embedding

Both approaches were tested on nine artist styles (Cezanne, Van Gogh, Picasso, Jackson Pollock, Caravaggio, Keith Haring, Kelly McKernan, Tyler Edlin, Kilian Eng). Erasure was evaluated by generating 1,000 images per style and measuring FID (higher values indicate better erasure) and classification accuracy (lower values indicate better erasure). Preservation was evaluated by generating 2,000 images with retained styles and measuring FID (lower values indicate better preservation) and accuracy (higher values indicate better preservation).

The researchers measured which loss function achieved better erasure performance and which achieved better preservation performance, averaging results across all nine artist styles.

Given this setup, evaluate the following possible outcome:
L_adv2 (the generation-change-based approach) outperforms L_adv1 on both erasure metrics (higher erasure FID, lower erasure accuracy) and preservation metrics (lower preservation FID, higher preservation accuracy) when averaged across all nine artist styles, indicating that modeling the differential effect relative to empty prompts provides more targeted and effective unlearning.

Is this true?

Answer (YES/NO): NO